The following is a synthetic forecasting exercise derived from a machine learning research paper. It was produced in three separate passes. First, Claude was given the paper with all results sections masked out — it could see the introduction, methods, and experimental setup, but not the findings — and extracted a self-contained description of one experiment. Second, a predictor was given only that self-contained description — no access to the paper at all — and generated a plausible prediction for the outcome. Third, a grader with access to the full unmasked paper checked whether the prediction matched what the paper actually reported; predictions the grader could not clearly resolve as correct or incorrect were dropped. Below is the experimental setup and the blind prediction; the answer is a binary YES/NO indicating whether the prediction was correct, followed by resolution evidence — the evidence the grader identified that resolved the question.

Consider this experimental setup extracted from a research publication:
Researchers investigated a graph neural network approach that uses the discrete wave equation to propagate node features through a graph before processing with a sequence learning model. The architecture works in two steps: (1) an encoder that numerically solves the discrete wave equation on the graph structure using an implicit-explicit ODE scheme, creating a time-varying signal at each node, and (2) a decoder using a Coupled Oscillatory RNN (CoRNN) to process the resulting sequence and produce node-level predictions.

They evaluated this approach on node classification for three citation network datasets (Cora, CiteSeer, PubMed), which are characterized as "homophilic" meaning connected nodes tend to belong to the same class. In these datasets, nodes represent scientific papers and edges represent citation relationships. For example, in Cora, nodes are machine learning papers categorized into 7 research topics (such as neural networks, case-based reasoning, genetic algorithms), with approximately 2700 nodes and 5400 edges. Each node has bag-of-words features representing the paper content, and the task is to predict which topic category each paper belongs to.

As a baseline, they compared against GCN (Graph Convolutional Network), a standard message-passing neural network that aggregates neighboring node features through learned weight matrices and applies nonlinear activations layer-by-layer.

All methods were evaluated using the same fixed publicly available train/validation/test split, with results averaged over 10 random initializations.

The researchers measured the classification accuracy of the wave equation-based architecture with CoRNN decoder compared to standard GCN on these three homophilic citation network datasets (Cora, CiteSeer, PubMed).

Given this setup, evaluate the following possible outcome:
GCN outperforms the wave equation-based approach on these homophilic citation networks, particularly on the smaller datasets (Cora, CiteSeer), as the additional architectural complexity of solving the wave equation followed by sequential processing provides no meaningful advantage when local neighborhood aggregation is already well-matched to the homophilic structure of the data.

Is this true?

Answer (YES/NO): NO